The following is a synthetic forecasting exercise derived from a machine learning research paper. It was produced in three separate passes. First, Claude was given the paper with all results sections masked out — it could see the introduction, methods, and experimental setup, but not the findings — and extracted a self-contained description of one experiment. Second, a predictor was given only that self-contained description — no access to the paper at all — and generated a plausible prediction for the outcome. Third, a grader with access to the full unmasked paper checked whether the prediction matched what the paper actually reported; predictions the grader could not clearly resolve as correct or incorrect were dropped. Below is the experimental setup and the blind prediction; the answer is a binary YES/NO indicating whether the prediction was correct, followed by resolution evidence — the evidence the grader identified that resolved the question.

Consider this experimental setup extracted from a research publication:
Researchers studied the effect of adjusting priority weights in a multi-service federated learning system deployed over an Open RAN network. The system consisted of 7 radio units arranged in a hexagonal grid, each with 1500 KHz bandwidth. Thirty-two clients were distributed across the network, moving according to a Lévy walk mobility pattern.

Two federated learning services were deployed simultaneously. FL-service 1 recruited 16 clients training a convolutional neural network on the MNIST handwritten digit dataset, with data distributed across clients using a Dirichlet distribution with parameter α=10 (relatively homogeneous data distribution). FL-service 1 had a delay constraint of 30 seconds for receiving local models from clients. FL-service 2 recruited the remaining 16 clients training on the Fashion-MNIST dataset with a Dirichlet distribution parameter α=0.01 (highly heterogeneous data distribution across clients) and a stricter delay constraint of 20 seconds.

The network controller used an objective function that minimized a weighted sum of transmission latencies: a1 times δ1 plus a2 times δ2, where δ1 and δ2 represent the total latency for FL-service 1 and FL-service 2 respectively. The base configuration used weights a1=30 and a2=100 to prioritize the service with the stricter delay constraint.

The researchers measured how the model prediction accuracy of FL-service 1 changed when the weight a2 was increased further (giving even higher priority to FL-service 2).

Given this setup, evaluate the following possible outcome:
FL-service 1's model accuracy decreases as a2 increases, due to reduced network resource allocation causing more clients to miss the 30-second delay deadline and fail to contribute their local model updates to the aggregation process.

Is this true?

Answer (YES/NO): YES